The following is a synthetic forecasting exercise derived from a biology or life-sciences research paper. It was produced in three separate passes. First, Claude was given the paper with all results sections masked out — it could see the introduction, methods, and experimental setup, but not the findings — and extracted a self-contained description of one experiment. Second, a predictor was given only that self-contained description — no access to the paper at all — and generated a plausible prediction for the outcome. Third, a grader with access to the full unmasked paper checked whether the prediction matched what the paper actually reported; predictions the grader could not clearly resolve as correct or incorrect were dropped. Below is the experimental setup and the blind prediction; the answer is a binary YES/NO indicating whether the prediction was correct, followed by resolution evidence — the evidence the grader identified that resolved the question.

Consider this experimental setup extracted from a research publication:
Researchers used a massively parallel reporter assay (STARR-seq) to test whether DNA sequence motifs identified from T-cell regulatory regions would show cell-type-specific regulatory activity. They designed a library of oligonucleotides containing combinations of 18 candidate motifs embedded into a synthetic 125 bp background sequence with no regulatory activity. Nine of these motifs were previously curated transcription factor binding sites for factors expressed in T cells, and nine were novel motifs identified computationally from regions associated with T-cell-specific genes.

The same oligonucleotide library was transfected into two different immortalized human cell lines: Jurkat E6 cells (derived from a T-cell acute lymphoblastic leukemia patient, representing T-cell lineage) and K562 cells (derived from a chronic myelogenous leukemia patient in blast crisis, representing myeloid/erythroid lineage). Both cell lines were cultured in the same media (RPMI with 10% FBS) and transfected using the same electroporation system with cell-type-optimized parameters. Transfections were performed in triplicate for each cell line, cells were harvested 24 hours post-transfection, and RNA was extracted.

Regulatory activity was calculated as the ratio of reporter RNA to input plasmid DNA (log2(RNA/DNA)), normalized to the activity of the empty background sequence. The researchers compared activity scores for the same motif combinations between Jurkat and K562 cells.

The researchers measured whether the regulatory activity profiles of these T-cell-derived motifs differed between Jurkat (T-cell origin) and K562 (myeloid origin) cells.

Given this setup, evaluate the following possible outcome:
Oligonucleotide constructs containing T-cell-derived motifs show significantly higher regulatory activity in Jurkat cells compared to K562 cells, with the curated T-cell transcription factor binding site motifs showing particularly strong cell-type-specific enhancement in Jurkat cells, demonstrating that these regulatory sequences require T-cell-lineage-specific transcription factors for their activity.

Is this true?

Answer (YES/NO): NO